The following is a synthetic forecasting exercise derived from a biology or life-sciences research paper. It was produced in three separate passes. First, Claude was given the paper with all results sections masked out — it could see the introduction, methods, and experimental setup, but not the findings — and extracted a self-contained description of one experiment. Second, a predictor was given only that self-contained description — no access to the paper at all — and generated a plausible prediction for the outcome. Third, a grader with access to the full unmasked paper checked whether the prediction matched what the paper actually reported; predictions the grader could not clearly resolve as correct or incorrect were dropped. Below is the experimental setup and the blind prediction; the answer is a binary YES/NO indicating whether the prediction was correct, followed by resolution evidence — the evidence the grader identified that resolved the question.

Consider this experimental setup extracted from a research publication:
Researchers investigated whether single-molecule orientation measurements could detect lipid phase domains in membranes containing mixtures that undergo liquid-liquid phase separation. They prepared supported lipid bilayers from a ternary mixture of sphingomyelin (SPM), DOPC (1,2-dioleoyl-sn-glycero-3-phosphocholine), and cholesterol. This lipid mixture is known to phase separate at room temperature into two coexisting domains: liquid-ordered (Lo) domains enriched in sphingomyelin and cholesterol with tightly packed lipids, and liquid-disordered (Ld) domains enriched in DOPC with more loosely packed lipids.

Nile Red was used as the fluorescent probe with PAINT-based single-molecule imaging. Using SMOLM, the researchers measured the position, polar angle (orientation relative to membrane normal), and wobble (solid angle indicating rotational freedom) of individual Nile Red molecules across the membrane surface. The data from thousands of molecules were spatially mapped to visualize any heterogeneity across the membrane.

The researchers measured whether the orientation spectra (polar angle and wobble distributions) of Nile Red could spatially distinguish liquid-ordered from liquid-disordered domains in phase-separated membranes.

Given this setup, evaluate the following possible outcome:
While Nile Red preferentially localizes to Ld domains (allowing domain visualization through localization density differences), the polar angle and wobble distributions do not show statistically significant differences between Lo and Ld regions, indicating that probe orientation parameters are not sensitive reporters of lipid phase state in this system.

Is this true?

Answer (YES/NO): NO